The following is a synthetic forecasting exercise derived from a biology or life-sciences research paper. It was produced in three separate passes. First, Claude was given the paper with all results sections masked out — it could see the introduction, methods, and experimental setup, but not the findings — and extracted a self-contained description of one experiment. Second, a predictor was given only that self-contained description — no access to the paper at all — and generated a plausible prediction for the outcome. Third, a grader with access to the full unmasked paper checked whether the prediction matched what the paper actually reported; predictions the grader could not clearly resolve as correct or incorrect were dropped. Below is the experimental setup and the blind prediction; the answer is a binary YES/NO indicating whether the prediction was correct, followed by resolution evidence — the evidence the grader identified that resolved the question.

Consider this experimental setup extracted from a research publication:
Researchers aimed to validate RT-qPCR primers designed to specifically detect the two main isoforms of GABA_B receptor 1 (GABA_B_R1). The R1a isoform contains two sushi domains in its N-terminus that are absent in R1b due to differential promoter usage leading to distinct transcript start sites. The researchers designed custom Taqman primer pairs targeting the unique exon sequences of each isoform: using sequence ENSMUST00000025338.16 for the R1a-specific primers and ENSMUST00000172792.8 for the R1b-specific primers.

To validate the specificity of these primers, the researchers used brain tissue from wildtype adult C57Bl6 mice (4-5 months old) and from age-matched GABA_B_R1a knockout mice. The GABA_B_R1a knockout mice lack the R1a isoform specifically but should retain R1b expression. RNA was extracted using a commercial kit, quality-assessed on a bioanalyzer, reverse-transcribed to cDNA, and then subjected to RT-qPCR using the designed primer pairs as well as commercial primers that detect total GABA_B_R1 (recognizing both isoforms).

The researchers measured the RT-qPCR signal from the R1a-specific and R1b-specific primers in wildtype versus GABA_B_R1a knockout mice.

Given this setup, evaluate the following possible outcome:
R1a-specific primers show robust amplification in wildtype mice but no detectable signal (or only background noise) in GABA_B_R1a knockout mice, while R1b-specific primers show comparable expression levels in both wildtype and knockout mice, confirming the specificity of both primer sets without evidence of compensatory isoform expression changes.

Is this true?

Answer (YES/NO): YES